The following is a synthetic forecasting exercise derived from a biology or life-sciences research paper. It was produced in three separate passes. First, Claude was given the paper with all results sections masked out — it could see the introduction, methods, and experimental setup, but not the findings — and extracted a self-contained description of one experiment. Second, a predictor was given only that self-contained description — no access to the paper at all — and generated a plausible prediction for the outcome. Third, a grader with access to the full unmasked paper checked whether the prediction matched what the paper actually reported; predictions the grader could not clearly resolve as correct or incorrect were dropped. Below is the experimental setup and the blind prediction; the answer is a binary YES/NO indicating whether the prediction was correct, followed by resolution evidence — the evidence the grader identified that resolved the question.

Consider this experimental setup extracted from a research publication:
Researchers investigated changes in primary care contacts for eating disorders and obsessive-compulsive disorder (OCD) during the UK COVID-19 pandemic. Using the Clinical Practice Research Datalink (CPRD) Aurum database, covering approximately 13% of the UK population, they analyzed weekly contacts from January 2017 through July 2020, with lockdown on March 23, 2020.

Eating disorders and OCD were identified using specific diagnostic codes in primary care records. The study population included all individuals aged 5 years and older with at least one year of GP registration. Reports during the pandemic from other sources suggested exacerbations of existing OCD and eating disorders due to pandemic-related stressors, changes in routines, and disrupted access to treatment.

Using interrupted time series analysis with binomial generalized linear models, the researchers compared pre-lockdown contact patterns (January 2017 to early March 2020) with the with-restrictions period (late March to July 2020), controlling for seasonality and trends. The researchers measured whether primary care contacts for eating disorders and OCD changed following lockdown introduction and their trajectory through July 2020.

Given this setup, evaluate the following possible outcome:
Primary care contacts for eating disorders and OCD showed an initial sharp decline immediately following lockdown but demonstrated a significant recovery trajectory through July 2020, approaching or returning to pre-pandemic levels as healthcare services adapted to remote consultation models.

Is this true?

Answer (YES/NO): NO